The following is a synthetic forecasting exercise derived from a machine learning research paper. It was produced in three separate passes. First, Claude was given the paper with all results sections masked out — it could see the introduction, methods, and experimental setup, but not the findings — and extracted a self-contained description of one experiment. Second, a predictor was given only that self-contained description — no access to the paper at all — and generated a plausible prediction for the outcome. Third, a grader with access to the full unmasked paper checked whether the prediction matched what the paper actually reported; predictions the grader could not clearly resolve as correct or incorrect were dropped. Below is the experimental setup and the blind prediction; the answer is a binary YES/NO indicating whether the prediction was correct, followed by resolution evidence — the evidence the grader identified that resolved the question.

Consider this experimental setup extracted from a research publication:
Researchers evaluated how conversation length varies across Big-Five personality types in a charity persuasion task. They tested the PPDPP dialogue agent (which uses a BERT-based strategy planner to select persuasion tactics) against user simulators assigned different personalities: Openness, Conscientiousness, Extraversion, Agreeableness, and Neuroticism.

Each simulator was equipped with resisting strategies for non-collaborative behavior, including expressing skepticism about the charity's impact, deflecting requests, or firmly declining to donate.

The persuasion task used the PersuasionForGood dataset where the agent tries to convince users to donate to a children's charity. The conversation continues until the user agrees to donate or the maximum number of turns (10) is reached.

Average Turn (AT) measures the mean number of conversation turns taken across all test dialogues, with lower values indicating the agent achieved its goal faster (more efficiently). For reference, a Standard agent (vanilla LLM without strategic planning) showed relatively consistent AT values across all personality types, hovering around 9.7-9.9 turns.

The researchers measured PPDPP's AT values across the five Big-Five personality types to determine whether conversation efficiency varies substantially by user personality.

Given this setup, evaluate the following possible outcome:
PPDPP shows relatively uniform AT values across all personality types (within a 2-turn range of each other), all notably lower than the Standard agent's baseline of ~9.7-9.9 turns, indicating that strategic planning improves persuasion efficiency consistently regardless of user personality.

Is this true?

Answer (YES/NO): NO